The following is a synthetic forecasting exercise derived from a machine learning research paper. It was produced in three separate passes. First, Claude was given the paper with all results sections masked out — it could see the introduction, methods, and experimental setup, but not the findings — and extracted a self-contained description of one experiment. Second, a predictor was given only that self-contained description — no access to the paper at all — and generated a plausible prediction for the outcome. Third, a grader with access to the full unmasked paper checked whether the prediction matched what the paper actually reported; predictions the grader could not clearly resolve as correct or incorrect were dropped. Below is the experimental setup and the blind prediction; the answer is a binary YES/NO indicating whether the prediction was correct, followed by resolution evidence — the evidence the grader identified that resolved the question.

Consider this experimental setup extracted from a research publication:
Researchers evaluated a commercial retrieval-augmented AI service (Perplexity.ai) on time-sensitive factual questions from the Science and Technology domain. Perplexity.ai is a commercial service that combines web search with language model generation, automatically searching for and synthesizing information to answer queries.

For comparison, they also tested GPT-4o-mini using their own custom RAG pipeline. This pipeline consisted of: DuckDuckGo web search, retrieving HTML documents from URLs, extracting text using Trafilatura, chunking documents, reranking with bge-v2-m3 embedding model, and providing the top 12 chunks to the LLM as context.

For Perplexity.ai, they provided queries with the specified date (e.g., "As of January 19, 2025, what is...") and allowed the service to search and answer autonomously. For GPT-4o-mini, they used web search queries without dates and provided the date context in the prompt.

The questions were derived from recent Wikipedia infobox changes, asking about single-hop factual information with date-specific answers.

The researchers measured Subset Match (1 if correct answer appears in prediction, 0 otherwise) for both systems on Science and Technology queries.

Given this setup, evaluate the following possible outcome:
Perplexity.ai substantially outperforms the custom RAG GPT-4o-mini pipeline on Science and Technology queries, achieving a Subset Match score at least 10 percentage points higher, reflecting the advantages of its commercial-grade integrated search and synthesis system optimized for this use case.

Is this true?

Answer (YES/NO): NO